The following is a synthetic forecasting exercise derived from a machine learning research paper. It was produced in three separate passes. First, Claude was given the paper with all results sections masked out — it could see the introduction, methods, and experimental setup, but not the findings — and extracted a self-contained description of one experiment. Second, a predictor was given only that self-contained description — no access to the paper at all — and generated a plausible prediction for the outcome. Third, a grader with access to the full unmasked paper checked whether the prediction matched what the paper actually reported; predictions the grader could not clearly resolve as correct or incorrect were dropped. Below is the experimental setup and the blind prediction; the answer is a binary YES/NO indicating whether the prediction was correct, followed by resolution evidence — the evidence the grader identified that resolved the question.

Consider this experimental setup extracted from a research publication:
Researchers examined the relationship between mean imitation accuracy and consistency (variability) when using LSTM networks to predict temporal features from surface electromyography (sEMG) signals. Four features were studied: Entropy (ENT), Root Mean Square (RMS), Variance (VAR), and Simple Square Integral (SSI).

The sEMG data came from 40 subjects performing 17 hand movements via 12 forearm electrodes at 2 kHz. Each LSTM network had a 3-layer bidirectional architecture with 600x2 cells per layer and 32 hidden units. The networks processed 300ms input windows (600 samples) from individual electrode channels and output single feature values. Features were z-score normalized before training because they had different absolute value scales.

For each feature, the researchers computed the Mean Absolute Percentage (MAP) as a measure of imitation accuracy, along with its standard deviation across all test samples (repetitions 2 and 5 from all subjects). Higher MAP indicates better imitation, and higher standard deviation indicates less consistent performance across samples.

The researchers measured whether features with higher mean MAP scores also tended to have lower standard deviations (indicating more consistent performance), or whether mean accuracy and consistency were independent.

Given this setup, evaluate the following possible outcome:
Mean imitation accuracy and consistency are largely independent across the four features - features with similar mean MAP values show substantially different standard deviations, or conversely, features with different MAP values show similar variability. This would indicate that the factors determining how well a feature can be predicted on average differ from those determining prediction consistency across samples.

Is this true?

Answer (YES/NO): NO